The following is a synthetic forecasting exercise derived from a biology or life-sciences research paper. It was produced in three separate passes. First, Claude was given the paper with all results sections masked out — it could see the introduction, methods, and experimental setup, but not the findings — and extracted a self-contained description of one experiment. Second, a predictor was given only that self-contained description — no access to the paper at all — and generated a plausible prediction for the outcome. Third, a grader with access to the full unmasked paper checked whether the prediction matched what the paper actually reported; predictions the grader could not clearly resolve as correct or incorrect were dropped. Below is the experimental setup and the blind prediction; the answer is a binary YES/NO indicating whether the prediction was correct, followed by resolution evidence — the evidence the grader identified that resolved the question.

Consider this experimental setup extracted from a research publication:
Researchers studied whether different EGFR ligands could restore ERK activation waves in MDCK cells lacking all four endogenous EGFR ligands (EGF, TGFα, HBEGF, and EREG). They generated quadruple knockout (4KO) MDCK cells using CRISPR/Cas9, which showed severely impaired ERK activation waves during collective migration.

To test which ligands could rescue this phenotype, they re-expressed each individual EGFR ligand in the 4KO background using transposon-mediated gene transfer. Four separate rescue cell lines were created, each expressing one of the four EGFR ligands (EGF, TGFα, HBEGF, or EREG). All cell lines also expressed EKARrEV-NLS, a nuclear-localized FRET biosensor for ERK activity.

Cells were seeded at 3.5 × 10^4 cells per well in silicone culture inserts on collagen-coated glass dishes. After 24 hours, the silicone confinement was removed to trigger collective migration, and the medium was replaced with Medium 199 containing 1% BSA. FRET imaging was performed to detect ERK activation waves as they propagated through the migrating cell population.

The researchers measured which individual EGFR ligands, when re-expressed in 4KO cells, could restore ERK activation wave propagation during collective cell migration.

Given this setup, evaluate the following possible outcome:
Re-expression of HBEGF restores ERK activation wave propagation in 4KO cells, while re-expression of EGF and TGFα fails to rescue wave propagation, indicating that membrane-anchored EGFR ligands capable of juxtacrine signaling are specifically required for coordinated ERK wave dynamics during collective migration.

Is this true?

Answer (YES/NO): NO